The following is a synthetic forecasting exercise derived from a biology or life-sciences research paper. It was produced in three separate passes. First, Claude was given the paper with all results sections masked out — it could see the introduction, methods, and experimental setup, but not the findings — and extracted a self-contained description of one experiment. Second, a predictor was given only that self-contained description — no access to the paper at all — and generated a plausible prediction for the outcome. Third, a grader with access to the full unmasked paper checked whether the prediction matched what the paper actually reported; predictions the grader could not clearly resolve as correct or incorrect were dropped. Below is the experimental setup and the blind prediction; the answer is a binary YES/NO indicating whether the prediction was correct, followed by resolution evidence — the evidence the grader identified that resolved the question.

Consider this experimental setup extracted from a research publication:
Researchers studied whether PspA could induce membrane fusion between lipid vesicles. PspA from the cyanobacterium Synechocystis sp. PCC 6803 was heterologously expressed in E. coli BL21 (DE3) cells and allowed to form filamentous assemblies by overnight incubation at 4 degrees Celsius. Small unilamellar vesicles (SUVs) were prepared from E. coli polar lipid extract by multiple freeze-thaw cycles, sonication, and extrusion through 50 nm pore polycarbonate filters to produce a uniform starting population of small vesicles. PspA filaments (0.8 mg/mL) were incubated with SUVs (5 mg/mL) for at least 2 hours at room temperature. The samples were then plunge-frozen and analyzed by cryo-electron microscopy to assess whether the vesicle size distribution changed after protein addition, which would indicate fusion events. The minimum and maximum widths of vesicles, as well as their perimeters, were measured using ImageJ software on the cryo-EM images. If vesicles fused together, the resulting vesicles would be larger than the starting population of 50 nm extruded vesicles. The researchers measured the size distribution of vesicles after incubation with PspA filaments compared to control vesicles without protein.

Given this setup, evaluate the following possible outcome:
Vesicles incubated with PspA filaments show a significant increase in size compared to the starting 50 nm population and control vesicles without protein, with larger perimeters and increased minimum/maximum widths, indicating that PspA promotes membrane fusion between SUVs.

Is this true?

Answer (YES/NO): YES